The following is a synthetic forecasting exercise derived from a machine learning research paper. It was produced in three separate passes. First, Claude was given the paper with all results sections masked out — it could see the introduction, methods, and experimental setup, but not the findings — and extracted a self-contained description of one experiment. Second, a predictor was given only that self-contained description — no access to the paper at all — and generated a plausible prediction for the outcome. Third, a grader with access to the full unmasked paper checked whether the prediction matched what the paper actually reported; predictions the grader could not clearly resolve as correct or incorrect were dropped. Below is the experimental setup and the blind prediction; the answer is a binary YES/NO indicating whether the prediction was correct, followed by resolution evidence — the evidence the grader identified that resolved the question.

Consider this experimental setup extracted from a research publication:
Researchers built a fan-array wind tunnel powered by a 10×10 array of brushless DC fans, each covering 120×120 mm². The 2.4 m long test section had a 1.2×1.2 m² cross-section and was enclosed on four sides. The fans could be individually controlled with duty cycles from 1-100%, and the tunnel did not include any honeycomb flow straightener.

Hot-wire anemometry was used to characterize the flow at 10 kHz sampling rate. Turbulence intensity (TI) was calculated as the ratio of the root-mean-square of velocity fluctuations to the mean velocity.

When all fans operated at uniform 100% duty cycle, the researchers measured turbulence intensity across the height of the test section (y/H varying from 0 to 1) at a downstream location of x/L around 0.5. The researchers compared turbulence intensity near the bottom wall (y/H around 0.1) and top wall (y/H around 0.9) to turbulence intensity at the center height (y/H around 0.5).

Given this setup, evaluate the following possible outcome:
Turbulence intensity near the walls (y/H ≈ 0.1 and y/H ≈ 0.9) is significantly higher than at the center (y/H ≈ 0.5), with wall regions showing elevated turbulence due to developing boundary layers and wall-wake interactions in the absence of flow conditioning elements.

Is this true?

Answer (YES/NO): NO